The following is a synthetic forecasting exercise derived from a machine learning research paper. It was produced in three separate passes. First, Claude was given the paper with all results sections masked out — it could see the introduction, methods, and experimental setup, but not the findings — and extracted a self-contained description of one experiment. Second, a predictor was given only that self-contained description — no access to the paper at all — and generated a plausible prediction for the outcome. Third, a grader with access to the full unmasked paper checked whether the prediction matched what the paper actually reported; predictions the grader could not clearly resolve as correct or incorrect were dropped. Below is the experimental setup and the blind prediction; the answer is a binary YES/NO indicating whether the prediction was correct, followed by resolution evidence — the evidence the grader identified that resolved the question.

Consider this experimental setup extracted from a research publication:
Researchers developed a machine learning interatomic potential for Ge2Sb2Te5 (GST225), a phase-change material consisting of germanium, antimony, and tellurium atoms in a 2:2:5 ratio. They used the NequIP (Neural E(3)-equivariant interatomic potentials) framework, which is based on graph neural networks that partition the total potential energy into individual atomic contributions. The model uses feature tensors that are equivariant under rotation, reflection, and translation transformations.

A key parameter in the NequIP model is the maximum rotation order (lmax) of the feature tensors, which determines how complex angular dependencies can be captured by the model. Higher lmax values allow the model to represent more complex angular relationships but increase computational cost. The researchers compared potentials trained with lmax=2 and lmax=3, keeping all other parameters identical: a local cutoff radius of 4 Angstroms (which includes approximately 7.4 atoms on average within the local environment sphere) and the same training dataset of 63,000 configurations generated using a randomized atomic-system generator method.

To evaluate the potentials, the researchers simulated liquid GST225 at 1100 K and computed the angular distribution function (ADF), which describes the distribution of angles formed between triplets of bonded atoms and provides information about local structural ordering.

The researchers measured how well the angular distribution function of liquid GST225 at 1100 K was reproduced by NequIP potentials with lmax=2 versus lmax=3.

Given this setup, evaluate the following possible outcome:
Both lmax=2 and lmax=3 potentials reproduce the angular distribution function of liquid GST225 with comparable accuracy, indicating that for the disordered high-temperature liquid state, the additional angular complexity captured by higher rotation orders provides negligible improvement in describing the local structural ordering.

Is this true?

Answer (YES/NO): NO